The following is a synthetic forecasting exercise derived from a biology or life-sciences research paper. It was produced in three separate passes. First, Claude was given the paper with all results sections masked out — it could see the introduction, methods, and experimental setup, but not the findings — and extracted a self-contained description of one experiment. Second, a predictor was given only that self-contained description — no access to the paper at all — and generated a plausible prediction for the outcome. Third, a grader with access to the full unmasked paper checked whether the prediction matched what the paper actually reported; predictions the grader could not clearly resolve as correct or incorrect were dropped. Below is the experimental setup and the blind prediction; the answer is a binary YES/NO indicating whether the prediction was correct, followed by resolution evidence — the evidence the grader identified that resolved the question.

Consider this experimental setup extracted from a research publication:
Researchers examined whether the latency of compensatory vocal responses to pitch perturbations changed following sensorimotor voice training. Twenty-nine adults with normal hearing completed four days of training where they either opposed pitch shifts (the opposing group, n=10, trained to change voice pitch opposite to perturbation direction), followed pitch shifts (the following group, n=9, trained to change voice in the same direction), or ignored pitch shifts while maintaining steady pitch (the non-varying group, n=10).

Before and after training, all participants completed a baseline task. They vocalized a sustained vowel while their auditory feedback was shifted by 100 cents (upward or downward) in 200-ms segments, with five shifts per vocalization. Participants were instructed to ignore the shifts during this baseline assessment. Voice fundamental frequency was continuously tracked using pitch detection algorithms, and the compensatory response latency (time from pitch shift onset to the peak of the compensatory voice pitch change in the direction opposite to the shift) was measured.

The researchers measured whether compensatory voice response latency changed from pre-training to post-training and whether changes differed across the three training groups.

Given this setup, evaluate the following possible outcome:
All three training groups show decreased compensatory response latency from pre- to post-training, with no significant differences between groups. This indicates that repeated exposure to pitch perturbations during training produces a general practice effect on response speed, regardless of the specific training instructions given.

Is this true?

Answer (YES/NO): YES